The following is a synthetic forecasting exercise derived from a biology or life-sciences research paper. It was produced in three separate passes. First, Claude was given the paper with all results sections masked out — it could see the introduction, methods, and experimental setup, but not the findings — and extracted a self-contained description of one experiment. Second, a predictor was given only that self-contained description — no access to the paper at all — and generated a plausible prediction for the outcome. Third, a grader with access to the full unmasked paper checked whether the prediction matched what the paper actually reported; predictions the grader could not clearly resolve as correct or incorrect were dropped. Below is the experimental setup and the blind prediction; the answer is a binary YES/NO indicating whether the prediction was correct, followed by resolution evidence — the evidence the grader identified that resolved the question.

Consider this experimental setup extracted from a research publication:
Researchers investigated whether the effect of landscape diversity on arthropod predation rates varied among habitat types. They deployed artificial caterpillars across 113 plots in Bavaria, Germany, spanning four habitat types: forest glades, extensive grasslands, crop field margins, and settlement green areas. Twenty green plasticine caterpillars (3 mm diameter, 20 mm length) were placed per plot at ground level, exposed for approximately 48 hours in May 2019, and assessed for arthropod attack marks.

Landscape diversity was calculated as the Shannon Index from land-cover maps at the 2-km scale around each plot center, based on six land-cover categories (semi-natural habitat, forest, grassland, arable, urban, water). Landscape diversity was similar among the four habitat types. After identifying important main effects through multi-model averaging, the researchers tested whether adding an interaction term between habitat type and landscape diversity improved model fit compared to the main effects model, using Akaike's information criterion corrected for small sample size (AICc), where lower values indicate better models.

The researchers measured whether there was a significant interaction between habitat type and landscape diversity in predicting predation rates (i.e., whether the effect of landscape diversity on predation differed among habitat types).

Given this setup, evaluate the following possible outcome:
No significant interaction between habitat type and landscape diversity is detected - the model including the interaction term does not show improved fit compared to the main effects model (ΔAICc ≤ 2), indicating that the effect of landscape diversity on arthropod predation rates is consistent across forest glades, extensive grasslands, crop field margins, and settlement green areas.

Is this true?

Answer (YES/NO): YES